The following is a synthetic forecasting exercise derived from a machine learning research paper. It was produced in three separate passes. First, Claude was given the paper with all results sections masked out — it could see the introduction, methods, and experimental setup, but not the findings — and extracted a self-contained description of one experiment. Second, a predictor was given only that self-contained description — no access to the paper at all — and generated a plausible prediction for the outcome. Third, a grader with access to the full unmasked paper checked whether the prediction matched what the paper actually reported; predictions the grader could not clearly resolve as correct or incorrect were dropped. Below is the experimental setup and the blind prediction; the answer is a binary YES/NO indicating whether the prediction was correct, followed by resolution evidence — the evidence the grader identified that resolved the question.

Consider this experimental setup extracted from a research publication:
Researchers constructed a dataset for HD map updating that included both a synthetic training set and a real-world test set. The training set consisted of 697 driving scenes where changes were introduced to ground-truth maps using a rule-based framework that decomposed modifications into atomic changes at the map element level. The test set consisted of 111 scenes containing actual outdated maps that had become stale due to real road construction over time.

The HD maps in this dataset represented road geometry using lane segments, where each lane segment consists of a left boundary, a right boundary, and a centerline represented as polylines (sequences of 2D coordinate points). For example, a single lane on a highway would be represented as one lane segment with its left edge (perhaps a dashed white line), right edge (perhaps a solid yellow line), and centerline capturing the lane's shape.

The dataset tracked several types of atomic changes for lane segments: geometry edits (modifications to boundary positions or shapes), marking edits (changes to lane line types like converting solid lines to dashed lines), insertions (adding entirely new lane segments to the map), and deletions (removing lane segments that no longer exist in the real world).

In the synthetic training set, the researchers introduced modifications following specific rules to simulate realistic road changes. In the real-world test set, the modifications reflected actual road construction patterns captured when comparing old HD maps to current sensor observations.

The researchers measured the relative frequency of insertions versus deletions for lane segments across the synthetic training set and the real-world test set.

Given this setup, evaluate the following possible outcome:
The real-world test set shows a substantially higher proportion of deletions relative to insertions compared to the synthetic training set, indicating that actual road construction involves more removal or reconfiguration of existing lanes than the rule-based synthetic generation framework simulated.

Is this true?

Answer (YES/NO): YES